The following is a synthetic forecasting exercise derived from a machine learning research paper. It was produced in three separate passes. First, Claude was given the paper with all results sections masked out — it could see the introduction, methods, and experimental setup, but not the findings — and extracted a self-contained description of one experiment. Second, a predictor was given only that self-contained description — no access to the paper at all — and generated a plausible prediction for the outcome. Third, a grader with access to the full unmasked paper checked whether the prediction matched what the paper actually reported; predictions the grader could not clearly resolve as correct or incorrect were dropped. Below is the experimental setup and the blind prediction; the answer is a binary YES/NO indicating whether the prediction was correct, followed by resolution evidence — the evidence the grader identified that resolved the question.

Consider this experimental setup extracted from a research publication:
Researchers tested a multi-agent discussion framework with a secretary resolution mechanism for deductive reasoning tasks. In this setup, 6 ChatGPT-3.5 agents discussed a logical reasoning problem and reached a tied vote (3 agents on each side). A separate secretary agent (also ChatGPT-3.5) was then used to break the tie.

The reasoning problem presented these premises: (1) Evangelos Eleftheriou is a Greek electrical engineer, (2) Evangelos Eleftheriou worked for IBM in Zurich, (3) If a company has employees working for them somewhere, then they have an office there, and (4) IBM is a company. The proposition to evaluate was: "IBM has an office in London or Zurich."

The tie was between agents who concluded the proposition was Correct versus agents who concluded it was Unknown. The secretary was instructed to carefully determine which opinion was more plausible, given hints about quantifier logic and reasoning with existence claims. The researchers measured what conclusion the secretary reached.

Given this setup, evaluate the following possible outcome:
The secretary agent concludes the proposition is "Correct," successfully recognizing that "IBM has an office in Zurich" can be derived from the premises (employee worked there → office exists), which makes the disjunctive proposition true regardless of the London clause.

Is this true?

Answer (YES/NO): YES